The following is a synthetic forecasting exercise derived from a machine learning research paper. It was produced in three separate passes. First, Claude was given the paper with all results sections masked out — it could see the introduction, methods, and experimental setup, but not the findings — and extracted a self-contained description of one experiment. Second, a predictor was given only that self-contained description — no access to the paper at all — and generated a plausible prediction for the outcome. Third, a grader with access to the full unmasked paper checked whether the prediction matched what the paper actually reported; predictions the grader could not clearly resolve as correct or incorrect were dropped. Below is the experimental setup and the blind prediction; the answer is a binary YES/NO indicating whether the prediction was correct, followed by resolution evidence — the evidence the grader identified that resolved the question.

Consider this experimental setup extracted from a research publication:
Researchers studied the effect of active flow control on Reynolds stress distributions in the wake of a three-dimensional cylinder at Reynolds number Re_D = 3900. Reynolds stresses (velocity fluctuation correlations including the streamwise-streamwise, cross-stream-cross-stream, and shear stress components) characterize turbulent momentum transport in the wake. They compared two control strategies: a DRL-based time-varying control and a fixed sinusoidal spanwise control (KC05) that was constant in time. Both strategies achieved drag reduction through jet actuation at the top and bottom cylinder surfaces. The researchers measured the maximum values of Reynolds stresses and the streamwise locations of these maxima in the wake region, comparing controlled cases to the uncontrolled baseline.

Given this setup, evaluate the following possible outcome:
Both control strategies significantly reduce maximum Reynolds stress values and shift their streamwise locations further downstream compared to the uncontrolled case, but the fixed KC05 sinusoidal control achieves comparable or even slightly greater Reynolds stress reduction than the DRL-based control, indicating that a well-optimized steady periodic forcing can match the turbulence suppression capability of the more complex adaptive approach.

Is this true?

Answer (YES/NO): NO